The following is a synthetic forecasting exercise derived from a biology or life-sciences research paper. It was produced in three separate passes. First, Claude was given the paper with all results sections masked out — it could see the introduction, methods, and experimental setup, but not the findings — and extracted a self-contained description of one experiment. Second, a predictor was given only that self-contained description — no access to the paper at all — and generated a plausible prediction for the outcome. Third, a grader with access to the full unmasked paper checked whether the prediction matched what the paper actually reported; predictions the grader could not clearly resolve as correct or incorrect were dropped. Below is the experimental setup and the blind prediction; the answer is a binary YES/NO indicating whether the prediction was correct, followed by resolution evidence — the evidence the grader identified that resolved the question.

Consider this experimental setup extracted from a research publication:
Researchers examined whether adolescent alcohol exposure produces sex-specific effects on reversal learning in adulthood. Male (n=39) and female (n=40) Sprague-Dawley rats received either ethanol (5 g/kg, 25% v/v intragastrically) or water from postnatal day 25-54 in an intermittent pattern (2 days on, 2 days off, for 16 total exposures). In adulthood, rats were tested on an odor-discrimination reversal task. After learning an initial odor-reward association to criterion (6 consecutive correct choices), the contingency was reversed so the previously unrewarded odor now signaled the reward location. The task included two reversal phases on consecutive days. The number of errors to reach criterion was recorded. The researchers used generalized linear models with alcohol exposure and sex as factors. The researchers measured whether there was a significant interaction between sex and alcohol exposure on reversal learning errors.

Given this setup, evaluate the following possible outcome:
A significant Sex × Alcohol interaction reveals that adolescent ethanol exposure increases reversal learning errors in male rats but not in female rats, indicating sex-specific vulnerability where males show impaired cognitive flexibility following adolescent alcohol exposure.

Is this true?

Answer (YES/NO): NO